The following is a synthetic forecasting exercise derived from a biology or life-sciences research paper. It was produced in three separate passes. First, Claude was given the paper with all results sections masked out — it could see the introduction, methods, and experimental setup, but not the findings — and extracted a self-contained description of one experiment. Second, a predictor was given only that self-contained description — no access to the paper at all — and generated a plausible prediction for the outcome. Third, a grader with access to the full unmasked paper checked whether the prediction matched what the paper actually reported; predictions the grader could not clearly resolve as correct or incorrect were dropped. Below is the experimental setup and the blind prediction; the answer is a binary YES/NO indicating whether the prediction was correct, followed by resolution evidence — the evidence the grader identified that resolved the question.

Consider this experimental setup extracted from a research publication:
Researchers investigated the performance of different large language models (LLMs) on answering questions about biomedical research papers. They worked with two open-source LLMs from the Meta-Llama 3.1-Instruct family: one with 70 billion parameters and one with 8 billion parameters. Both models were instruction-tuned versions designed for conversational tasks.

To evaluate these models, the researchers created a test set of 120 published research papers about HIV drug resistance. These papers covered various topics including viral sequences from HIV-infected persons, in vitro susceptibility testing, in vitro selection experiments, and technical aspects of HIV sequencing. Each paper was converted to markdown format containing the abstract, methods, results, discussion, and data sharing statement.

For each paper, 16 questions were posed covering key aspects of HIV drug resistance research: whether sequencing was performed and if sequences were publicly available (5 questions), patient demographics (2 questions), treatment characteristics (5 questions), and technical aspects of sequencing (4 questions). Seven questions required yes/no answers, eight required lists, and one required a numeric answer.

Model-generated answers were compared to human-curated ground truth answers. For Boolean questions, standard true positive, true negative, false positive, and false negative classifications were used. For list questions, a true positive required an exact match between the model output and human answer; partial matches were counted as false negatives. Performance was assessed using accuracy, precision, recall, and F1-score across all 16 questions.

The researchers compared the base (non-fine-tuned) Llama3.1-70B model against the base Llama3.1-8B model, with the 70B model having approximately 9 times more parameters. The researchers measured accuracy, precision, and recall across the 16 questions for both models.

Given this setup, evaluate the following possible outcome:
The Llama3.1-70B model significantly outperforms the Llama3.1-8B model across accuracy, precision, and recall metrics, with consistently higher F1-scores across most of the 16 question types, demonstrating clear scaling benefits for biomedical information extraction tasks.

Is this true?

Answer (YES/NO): NO